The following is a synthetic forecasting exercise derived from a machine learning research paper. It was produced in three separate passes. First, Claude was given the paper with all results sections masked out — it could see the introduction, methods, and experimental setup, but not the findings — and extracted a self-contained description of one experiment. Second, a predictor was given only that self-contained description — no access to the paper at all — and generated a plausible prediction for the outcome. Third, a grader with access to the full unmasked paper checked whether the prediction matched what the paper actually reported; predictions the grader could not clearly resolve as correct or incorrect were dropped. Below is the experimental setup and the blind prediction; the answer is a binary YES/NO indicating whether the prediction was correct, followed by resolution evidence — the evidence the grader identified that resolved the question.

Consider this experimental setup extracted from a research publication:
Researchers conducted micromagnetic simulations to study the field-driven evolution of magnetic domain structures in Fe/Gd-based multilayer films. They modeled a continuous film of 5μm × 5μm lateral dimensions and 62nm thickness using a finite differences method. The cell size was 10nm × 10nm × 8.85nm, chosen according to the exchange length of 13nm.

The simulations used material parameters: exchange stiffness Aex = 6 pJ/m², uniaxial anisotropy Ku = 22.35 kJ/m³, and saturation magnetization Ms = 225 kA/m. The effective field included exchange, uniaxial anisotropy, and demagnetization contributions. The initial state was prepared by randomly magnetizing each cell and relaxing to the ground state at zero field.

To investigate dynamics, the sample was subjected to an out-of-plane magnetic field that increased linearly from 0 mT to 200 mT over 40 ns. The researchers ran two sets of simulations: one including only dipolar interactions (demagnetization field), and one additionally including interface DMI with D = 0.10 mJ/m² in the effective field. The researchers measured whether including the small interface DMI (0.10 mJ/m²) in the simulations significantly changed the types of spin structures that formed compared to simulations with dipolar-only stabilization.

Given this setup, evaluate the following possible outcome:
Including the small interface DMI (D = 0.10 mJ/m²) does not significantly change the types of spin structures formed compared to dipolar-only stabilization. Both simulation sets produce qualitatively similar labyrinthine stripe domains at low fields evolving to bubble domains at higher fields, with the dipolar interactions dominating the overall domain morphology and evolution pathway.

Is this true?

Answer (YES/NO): YES